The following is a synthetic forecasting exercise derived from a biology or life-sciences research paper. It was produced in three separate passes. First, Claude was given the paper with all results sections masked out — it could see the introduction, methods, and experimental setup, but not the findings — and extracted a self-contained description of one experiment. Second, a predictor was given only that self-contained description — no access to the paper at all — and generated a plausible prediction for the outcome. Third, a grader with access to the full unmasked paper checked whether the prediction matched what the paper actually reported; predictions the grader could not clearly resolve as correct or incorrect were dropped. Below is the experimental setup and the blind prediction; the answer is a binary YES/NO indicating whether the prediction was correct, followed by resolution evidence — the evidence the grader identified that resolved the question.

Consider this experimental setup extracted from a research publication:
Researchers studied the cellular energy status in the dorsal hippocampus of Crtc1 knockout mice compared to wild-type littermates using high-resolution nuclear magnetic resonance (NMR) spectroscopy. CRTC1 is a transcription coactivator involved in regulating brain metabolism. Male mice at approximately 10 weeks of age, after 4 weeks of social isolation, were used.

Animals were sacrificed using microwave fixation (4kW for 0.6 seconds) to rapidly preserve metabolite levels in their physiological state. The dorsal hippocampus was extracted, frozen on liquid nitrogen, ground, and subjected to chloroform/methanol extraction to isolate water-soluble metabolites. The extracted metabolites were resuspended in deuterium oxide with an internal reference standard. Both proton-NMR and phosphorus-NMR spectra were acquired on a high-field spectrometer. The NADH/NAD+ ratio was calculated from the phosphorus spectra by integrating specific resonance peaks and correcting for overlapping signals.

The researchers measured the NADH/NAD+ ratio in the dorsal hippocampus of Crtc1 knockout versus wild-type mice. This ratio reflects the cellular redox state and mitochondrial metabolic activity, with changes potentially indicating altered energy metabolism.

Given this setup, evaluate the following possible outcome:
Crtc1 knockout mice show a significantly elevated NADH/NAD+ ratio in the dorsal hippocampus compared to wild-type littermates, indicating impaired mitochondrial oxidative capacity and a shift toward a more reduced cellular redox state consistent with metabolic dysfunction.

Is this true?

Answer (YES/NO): NO